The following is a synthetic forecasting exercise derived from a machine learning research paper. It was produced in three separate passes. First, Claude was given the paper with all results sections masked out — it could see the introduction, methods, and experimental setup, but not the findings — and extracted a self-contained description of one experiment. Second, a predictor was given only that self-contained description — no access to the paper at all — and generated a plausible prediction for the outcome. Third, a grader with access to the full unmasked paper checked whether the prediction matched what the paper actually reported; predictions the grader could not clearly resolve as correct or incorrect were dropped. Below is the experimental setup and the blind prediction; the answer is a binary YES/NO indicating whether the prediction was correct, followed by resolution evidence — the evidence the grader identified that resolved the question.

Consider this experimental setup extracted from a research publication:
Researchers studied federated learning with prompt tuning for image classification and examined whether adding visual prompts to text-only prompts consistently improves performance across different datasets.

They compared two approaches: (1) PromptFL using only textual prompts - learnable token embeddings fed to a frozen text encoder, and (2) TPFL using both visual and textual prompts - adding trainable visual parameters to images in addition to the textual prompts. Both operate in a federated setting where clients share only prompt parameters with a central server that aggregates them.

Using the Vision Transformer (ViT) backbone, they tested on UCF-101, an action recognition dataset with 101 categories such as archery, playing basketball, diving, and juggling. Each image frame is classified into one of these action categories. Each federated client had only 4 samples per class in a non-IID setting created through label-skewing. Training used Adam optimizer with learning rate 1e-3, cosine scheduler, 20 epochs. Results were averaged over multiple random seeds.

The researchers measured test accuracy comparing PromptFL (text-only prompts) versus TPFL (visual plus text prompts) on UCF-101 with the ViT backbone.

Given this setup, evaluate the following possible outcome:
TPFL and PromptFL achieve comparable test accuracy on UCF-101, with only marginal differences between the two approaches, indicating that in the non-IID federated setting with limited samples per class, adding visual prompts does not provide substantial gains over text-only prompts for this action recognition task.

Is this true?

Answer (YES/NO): YES